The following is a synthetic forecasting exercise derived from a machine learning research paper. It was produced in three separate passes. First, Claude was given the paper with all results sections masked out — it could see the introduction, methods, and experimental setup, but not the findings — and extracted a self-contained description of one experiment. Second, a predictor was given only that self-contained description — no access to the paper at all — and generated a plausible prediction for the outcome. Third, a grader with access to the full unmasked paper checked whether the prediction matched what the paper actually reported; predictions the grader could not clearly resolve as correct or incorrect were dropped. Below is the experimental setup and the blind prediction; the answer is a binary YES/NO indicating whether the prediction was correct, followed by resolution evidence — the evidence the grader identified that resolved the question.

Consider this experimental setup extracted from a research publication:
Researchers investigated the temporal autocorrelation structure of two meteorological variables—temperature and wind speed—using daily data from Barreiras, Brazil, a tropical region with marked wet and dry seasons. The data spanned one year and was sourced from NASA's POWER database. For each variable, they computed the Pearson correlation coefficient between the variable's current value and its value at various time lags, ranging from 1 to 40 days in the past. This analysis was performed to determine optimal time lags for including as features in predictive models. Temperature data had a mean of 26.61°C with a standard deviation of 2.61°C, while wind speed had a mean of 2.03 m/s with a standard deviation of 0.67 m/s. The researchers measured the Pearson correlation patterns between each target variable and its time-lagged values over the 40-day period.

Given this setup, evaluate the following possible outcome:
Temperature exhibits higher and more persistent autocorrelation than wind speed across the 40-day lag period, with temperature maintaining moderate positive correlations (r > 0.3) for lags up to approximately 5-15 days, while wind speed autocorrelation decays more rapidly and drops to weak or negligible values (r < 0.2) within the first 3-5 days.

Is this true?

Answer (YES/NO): NO